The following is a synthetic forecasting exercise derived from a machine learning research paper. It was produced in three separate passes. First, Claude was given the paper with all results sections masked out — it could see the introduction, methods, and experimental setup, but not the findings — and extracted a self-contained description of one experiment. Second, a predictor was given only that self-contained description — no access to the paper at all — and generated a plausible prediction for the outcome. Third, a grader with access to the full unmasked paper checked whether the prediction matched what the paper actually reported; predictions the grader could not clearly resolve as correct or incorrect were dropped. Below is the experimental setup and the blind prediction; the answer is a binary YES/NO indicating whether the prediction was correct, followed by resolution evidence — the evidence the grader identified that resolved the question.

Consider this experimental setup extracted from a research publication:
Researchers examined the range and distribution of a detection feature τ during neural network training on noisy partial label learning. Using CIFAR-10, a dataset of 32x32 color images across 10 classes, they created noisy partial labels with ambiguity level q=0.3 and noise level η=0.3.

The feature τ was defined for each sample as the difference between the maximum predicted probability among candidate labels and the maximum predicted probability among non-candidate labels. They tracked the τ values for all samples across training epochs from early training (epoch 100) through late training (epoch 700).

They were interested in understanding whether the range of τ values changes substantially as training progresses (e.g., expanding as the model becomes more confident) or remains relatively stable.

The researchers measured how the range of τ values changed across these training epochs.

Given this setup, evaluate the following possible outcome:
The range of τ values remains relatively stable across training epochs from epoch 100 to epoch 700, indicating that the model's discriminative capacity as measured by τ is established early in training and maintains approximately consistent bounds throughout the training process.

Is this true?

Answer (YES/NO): YES